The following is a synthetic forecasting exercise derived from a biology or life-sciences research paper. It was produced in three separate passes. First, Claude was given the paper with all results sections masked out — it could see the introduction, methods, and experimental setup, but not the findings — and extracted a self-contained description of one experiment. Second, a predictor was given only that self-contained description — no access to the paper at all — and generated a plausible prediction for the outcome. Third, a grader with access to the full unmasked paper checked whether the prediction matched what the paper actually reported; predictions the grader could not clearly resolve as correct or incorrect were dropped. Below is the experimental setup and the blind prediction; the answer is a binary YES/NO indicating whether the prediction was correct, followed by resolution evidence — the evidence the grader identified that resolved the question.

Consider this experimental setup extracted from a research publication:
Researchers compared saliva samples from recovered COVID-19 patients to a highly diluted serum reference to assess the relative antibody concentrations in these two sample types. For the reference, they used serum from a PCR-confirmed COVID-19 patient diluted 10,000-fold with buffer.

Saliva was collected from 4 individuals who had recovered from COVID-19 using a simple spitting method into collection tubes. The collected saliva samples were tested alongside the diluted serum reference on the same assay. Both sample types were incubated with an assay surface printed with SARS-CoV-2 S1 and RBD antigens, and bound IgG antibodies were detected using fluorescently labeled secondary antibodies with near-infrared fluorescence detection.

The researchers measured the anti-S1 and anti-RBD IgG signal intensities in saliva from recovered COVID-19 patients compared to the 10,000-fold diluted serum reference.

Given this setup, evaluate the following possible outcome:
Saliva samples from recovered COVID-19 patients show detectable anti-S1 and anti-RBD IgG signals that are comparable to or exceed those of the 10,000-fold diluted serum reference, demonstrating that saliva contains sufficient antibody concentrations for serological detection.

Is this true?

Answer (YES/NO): YES